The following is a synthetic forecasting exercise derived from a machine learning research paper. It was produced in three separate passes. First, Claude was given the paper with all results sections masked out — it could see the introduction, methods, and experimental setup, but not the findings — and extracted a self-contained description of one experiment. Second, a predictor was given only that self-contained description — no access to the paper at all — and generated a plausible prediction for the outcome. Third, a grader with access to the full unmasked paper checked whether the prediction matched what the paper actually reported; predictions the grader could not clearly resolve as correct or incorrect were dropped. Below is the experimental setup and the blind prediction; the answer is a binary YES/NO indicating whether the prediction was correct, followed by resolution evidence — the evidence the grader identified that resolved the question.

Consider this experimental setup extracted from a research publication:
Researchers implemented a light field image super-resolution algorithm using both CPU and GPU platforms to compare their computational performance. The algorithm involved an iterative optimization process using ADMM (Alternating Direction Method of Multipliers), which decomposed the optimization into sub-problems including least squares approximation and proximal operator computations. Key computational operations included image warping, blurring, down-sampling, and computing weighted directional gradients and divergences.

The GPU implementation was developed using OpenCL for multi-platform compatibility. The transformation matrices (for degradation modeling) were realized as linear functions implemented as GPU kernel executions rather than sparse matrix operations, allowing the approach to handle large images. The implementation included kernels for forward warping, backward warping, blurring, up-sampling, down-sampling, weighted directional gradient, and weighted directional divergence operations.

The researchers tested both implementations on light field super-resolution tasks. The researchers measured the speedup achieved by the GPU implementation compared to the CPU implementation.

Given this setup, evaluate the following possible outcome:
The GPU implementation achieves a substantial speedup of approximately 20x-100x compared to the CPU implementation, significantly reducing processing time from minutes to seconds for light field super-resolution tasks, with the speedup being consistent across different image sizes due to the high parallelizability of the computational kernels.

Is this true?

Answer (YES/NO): NO